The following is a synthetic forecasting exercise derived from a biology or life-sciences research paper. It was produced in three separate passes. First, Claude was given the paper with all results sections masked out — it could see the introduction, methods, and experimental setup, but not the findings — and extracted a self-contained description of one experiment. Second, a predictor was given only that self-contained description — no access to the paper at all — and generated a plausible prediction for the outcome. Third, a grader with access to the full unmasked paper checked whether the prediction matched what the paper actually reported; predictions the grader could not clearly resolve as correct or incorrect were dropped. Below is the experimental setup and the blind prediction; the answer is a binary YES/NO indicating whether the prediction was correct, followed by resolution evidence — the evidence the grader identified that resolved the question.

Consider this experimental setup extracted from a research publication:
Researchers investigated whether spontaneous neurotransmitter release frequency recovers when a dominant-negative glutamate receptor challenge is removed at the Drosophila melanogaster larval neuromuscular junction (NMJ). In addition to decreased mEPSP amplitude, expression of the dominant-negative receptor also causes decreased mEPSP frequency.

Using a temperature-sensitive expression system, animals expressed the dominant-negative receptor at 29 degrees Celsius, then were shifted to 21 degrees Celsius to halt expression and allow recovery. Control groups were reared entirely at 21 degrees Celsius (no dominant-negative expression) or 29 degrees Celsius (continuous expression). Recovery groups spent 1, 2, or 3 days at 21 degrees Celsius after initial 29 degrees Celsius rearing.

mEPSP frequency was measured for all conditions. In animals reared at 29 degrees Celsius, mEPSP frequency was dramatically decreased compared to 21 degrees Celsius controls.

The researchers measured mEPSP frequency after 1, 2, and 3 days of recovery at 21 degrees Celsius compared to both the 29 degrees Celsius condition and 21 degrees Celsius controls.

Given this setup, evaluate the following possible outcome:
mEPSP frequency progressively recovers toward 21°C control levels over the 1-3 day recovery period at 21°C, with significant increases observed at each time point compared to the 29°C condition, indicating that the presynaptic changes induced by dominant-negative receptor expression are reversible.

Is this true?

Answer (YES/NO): NO